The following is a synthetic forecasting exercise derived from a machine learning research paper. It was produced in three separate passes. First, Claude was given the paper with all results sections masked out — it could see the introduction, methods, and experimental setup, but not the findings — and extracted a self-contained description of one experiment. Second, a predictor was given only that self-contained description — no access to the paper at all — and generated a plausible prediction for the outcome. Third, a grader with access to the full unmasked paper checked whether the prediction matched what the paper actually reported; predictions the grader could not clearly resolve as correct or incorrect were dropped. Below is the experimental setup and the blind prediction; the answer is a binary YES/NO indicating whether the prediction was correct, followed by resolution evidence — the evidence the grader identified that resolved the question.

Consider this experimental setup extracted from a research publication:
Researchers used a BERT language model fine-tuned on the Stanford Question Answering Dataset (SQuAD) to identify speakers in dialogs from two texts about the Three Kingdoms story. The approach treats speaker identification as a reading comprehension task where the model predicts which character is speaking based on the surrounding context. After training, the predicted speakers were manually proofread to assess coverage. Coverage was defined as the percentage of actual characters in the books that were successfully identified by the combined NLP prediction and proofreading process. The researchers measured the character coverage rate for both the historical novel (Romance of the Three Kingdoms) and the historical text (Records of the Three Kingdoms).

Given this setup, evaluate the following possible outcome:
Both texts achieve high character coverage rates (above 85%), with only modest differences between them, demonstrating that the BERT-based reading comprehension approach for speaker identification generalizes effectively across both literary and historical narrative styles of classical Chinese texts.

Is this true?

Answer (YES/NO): YES